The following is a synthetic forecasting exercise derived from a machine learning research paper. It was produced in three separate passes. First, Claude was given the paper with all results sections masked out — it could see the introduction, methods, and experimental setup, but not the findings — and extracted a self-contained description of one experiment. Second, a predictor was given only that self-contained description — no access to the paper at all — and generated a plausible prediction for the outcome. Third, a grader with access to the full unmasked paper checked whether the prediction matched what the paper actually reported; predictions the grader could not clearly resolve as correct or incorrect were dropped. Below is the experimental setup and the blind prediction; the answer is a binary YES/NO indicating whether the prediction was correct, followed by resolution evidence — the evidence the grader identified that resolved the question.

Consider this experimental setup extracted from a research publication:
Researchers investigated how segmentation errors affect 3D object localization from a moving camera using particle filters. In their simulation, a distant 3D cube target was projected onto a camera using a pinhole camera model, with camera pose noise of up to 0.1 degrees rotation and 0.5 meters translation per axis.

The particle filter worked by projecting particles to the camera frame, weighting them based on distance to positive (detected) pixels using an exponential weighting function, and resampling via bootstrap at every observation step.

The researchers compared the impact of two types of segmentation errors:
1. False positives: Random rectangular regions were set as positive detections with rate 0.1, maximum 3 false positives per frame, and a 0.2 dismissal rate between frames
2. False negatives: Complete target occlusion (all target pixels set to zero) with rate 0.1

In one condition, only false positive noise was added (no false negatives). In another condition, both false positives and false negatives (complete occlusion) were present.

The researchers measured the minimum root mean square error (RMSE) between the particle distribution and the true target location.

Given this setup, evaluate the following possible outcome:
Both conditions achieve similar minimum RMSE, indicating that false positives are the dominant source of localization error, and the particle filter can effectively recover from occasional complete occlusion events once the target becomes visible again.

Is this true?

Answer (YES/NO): YES